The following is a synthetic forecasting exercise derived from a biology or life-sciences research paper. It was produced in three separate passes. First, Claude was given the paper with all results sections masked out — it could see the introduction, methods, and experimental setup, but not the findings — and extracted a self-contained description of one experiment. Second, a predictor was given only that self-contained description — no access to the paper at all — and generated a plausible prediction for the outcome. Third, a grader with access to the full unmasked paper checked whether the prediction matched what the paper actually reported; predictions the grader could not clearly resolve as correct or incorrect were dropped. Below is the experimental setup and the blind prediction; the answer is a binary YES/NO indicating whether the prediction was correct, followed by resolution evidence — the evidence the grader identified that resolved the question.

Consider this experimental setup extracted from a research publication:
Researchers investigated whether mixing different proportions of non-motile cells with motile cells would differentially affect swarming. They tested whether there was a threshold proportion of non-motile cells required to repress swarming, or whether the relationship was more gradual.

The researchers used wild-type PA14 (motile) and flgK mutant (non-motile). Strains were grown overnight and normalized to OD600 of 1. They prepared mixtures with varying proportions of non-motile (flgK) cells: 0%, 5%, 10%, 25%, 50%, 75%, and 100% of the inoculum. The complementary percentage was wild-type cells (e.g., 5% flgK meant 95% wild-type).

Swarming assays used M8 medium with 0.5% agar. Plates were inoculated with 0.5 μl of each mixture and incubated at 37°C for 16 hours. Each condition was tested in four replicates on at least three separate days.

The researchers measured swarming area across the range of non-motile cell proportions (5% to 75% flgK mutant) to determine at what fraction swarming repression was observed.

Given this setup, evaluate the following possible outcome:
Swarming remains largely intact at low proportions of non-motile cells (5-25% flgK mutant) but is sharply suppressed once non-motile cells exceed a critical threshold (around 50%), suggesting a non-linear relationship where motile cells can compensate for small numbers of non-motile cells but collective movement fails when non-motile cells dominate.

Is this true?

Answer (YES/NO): NO